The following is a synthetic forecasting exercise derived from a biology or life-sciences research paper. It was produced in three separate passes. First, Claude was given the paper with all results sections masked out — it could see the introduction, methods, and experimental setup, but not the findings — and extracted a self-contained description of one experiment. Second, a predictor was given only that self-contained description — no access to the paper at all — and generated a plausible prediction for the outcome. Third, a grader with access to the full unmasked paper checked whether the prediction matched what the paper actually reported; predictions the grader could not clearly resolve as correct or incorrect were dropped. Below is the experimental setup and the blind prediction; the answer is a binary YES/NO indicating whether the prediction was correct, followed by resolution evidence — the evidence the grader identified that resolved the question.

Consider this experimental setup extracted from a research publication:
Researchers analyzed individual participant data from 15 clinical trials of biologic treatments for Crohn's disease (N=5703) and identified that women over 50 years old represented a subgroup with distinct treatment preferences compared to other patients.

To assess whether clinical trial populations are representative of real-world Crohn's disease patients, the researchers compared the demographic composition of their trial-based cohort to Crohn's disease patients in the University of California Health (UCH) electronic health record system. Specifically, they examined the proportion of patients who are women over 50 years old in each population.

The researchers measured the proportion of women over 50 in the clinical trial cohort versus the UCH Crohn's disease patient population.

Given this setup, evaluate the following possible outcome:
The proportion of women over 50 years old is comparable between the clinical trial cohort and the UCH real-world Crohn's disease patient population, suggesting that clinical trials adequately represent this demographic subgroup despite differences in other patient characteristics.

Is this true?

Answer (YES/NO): NO